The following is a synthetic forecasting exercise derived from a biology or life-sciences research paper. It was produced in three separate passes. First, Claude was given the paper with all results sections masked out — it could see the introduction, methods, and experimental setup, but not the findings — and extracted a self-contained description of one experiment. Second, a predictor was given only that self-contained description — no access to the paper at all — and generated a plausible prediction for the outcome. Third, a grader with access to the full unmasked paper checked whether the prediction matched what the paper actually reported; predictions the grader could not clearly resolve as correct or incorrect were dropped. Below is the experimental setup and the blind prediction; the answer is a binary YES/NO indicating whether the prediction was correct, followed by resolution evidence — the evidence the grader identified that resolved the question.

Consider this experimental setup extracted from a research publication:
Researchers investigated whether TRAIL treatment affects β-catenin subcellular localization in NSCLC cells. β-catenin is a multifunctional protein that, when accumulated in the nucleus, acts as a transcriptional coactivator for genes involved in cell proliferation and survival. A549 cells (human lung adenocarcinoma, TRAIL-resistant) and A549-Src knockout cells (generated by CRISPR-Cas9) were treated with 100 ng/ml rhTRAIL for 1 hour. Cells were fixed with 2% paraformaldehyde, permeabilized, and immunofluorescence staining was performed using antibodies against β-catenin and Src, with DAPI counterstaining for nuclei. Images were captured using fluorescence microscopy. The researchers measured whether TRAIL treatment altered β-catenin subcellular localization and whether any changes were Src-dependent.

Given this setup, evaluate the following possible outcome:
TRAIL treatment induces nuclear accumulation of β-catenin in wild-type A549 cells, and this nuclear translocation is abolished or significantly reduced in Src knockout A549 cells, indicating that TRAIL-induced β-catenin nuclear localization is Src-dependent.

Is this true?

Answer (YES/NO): NO